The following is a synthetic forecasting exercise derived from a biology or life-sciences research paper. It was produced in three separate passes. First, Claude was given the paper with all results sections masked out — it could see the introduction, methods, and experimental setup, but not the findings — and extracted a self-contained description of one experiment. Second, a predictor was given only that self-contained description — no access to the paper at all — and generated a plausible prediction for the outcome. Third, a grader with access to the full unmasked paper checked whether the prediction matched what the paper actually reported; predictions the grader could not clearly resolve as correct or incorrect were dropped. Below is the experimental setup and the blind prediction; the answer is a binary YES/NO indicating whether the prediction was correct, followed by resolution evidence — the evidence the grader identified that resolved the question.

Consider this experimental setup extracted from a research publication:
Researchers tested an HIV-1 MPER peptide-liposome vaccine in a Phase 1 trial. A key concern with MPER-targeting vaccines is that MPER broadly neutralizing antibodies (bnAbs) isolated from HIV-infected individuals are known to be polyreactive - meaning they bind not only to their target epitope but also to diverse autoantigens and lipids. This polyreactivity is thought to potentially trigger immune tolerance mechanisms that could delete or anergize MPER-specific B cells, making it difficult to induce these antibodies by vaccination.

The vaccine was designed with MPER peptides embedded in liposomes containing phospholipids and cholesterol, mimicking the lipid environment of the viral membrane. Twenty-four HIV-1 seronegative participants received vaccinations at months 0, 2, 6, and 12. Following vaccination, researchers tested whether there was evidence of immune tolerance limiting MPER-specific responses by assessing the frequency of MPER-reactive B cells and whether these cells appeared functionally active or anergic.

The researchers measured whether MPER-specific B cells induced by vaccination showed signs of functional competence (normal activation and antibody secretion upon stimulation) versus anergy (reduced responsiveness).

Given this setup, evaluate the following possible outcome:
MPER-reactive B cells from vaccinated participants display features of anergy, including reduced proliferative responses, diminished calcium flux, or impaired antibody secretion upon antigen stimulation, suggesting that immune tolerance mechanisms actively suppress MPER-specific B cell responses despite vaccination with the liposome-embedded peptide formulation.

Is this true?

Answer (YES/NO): NO